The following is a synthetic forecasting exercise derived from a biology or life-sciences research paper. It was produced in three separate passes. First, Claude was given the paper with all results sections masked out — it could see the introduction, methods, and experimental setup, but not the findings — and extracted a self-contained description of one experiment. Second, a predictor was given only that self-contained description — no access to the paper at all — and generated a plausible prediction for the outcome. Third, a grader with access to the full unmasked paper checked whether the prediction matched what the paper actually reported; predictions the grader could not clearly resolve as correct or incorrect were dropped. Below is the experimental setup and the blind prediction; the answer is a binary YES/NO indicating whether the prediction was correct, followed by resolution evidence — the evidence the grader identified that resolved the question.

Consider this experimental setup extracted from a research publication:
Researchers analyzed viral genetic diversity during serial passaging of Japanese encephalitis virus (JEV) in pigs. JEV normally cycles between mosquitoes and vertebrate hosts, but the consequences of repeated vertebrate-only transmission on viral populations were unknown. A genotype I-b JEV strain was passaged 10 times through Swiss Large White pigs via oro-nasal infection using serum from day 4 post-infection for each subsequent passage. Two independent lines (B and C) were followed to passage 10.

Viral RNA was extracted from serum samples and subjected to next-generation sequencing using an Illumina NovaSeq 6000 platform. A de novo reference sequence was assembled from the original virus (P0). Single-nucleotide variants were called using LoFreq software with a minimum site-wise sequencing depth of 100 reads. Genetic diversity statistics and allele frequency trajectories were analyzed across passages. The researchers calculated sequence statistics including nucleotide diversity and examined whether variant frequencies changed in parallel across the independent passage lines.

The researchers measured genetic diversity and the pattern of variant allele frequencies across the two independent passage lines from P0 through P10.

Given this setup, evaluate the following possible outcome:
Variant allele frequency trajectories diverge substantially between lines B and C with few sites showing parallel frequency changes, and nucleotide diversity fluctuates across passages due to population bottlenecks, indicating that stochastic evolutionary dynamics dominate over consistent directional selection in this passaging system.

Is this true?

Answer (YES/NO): NO